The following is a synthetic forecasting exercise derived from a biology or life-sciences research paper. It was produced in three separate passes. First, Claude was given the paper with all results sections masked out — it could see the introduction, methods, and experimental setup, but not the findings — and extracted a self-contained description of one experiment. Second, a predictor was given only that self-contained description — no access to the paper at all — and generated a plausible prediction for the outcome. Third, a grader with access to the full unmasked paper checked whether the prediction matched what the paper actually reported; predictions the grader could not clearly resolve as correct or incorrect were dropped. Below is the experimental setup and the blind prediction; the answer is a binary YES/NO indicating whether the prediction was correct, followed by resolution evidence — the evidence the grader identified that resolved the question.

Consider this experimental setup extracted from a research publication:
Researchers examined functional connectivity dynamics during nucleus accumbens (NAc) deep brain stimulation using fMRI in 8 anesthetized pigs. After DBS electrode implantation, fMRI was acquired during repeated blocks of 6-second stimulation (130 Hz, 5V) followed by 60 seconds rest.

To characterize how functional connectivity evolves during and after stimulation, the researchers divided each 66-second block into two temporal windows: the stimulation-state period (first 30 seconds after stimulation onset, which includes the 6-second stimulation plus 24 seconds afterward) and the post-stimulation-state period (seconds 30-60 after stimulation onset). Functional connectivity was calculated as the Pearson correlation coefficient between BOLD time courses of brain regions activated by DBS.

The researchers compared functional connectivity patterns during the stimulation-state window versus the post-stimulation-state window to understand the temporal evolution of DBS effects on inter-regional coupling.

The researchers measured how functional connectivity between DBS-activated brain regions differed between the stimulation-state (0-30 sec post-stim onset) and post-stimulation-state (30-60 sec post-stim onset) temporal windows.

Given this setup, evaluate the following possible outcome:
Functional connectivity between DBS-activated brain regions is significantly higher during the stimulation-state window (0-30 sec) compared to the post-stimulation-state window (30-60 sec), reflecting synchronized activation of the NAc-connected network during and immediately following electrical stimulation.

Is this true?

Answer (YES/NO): YES